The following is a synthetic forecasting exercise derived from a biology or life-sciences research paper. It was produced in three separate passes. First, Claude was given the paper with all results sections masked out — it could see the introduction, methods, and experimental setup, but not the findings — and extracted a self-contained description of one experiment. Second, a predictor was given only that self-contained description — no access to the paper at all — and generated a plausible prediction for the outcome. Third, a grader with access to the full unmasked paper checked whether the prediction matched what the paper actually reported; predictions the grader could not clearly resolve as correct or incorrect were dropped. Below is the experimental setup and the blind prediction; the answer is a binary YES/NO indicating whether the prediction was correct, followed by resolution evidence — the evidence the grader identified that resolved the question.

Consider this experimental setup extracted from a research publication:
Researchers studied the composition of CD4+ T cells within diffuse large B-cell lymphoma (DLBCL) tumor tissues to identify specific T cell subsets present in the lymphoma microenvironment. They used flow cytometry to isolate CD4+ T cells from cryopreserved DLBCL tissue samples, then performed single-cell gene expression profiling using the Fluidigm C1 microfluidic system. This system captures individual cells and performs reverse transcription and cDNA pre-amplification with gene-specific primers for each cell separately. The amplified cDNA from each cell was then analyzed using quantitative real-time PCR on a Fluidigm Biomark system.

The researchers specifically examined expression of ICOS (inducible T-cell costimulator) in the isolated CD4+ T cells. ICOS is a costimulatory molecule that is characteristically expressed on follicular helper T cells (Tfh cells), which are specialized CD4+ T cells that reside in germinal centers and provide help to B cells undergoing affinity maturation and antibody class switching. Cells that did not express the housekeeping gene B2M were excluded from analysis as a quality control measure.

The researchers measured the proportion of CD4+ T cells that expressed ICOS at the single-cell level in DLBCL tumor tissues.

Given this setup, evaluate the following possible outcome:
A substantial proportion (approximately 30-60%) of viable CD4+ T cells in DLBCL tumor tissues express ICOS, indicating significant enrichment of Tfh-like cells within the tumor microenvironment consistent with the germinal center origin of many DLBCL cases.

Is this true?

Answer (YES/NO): NO